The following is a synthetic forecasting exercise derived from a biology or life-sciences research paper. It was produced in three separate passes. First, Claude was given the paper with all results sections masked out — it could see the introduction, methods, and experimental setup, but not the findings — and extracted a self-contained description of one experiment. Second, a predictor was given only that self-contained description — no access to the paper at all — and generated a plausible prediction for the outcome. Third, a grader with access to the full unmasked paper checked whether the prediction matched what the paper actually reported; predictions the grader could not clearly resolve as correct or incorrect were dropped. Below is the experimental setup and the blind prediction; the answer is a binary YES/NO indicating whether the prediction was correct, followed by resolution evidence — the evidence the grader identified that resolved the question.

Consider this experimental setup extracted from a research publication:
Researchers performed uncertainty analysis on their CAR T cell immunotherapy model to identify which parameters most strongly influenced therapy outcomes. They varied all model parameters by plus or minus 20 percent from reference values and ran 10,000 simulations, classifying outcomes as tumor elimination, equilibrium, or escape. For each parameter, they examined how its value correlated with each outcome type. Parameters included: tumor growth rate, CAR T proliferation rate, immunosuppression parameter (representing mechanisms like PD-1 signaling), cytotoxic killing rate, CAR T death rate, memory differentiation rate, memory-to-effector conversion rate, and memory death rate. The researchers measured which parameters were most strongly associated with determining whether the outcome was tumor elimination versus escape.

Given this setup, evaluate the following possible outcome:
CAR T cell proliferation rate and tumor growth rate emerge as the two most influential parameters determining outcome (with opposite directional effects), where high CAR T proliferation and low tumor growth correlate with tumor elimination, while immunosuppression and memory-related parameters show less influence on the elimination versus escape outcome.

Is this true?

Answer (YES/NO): NO